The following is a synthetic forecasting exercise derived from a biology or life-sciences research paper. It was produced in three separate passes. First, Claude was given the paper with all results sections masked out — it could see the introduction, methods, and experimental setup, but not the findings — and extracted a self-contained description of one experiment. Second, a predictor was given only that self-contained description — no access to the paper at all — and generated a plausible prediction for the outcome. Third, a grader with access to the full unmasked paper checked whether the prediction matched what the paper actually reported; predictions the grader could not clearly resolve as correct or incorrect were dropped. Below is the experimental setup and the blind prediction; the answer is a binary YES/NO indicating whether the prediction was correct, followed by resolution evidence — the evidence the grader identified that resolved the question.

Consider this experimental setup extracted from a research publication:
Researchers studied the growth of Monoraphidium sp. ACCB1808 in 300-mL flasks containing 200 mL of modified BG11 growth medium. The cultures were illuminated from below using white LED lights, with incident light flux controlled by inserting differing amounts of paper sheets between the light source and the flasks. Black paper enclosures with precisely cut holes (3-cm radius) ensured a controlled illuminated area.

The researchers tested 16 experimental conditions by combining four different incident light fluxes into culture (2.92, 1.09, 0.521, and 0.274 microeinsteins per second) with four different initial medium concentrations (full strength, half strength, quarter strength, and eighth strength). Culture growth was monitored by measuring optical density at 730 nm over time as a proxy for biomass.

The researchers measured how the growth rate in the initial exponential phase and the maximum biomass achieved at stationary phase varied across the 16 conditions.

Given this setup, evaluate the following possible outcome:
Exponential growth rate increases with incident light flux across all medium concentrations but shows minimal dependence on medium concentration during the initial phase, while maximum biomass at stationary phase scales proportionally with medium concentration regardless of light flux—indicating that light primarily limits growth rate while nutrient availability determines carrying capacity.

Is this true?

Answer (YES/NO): YES